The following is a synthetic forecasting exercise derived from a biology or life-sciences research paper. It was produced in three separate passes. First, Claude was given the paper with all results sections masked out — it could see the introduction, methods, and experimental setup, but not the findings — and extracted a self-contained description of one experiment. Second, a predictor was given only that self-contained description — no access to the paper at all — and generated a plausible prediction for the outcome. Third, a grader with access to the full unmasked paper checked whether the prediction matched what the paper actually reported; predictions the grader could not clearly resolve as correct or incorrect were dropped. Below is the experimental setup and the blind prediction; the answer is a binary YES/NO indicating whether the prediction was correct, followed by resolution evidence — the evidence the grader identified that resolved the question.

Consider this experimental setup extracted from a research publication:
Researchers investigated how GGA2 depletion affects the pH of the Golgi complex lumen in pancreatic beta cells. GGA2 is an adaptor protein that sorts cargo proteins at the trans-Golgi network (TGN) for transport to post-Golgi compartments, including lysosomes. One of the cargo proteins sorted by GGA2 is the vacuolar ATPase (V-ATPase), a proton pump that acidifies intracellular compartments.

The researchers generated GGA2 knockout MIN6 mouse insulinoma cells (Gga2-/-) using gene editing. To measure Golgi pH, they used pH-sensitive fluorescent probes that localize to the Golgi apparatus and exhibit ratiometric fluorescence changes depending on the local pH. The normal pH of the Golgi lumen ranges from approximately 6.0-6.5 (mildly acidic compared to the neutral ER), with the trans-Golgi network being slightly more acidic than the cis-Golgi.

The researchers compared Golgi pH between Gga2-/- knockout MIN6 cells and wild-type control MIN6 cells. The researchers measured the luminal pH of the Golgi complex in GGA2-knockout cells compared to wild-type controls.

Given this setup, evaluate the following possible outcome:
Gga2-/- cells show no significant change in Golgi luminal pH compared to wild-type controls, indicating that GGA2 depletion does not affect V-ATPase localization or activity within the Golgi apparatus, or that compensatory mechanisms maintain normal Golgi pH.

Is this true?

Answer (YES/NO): NO